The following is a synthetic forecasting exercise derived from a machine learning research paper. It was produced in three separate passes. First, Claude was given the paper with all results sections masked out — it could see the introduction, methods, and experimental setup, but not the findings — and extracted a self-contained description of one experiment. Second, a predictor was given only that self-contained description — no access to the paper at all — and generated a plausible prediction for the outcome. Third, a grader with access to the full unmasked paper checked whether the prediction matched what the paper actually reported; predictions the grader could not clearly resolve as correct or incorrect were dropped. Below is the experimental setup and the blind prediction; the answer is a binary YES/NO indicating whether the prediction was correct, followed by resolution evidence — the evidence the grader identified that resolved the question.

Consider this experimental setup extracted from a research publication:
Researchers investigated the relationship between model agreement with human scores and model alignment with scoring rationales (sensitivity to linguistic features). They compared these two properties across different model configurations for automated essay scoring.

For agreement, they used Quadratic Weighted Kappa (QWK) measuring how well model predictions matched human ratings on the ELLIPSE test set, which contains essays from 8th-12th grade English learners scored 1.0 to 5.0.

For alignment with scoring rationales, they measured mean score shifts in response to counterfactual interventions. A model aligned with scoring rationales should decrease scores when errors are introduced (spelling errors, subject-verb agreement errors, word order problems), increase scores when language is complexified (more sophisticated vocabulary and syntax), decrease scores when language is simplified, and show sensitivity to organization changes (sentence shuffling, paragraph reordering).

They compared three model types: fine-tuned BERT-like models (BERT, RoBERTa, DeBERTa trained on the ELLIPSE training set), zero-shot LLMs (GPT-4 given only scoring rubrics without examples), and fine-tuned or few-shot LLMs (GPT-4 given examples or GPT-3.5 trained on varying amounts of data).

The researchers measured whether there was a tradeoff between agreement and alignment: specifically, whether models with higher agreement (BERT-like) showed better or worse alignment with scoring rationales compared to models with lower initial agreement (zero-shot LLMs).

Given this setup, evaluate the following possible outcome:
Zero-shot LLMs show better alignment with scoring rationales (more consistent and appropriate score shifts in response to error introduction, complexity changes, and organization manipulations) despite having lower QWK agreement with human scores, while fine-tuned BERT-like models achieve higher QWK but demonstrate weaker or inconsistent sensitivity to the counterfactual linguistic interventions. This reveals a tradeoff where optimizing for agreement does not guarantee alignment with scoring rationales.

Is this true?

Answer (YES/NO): YES